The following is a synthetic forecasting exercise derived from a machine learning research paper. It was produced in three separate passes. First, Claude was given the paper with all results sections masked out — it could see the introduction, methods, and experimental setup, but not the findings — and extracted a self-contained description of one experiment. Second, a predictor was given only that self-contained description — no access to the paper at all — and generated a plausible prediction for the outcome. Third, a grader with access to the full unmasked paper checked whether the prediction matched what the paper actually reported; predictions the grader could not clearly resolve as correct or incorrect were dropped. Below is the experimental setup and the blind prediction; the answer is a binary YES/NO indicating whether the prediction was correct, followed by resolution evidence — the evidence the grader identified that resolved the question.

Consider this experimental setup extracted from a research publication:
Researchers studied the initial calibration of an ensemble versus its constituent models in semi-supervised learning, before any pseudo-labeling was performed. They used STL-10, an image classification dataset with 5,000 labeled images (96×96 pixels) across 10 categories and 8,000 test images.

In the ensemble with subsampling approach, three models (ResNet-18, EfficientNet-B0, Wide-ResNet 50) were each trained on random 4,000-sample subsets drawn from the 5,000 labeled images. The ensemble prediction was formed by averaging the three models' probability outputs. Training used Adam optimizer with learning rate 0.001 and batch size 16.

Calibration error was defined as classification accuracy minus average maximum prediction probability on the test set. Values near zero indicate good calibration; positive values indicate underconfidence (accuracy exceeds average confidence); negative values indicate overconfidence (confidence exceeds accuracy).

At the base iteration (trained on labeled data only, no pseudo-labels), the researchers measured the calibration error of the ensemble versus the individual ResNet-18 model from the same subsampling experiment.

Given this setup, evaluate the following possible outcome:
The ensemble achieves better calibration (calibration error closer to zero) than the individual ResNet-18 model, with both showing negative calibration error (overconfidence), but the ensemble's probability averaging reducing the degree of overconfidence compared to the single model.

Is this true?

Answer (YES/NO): NO